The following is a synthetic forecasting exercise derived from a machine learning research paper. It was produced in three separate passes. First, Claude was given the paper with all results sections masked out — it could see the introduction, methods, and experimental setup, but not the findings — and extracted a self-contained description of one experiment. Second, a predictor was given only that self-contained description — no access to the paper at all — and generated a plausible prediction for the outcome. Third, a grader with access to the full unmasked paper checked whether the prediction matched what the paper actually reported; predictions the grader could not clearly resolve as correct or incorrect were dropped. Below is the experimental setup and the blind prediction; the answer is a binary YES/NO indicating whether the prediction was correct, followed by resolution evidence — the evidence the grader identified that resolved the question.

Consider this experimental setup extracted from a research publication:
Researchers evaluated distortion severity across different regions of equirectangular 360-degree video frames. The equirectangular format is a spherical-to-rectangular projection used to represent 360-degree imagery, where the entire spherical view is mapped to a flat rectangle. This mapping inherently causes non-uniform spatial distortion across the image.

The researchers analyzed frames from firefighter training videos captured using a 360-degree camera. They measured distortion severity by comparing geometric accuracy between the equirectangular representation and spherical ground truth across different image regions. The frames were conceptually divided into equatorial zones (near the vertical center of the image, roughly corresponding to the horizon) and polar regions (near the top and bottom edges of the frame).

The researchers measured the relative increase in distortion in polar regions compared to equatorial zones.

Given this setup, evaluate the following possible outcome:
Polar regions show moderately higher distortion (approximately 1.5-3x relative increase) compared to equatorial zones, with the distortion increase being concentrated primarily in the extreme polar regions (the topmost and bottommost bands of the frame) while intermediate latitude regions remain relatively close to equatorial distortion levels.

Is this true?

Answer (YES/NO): YES